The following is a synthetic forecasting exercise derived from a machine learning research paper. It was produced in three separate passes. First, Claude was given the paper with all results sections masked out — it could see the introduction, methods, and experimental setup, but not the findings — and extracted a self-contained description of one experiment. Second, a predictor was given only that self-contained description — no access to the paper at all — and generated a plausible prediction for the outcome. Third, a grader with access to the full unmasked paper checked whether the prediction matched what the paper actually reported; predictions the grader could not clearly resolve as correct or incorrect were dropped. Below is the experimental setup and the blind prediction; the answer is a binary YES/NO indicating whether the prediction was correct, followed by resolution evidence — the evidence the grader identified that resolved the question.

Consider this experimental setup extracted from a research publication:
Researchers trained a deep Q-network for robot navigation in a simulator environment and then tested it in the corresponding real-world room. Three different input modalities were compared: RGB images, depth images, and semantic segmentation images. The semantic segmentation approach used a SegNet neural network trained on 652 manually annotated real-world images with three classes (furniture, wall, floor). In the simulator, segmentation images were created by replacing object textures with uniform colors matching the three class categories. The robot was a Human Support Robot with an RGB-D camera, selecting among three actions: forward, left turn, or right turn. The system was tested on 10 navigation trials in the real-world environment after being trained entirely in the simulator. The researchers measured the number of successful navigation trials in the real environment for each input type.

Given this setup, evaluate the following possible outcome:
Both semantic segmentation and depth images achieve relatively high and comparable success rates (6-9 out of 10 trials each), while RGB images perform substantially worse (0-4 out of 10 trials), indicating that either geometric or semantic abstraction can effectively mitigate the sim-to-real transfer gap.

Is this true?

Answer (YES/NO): NO